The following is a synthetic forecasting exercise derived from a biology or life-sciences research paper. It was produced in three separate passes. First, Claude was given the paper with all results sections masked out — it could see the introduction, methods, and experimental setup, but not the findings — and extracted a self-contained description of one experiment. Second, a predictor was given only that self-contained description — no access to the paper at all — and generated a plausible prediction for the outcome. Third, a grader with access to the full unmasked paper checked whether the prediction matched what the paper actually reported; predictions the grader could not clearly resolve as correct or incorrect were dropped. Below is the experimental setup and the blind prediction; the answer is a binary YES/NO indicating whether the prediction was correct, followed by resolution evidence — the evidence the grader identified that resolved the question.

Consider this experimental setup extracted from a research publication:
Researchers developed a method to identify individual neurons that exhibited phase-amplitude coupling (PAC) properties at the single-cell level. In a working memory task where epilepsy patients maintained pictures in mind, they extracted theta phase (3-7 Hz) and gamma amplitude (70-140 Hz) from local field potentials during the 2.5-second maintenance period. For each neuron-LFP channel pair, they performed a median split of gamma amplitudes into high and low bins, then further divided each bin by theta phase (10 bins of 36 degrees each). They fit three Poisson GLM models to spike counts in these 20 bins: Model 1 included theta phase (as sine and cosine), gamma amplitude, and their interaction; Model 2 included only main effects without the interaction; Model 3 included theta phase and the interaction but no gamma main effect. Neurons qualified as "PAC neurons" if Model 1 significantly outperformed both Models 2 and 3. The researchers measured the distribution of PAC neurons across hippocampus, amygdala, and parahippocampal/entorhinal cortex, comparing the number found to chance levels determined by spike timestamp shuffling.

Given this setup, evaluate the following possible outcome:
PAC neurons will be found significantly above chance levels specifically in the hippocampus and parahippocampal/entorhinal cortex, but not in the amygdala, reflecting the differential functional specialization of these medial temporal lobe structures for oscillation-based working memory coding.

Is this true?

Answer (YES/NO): NO